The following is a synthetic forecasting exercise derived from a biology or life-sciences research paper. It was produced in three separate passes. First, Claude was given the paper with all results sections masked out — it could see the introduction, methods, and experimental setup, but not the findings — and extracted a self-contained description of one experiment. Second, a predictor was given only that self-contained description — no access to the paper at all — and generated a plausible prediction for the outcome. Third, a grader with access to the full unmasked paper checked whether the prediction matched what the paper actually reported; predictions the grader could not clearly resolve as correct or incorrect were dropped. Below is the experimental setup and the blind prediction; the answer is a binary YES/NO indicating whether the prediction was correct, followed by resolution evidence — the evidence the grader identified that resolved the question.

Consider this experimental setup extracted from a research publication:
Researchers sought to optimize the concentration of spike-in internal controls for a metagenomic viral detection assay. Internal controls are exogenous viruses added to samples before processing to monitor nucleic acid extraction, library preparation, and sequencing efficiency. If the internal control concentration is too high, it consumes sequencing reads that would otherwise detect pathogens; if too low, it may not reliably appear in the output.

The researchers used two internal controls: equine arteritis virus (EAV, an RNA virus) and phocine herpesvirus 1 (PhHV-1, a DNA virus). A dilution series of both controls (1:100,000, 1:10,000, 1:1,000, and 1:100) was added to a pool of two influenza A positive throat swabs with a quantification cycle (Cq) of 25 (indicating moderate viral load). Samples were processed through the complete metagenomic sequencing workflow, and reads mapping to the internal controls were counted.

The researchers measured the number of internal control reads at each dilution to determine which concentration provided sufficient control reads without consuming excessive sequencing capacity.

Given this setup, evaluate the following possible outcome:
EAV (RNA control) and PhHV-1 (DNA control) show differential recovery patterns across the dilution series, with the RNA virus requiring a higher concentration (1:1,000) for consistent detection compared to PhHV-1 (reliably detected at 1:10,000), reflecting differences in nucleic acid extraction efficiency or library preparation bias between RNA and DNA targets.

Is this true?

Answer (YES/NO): NO